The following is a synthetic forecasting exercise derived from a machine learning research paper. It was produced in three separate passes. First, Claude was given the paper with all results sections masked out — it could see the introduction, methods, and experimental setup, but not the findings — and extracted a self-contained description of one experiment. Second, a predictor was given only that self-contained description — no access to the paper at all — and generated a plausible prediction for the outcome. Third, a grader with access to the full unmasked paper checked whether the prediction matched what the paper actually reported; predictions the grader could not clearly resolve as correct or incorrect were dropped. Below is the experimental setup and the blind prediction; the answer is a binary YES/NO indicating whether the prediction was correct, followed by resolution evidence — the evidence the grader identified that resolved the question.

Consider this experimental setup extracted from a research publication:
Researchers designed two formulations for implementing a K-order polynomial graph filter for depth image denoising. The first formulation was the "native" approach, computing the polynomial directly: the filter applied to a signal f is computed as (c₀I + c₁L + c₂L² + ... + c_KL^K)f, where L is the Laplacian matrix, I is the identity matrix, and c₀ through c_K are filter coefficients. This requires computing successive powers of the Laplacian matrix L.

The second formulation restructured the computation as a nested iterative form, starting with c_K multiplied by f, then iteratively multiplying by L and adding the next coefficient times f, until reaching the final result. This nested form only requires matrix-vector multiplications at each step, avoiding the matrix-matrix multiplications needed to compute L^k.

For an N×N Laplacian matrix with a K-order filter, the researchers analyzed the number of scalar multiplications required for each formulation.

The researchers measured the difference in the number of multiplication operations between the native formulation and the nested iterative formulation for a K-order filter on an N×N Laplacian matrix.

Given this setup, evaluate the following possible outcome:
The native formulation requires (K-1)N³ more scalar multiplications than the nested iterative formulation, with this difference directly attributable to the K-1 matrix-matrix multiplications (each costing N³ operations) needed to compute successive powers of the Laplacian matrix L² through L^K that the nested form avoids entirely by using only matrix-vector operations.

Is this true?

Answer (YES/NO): NO